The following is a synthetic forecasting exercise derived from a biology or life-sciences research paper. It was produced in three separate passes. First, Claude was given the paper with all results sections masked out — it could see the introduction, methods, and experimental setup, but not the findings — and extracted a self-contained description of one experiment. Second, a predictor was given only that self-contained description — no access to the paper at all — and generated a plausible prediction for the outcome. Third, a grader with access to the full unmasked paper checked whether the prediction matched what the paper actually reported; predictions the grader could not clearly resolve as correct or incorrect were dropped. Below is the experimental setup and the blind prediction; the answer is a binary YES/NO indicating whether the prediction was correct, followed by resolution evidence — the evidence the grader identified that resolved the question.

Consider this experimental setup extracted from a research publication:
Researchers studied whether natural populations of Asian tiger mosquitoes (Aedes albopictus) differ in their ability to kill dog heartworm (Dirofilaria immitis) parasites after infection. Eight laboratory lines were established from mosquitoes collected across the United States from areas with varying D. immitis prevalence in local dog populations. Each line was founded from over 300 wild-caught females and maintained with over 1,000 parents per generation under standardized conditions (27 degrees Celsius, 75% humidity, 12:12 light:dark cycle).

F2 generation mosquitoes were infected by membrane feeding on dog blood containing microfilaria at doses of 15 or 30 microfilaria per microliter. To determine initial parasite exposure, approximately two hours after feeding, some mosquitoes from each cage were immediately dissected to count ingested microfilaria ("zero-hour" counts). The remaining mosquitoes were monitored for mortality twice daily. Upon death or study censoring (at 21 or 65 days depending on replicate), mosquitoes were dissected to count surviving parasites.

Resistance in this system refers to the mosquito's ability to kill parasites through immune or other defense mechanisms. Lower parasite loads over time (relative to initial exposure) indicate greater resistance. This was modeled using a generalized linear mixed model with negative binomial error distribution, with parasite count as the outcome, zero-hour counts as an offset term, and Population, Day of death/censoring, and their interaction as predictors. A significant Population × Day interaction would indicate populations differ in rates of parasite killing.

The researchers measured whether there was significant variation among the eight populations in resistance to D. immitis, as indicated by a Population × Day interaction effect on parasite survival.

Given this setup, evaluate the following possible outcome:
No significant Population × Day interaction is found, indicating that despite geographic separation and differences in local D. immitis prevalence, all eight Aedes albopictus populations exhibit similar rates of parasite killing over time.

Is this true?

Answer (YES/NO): NO